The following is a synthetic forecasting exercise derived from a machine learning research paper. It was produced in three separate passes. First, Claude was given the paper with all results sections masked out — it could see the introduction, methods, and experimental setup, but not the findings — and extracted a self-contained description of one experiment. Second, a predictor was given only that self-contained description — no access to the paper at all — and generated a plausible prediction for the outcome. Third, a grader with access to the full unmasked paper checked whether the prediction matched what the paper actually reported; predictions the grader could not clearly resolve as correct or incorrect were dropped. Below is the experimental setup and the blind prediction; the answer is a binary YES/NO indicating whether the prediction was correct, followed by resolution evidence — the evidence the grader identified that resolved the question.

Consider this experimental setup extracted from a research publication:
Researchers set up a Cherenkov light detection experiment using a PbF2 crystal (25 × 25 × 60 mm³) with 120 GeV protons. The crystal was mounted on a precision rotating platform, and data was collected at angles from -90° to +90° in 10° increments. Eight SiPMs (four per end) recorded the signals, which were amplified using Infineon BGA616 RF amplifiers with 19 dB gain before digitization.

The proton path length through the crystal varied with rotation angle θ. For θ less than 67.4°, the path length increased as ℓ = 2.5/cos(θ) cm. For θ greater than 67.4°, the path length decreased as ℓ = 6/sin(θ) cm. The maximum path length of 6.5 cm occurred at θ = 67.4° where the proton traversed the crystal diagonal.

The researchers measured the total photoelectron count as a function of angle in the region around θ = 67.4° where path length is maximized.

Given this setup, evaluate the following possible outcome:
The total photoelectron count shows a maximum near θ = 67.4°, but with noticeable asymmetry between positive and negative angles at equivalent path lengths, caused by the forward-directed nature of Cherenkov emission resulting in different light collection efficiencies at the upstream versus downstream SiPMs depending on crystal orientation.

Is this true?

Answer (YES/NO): NO